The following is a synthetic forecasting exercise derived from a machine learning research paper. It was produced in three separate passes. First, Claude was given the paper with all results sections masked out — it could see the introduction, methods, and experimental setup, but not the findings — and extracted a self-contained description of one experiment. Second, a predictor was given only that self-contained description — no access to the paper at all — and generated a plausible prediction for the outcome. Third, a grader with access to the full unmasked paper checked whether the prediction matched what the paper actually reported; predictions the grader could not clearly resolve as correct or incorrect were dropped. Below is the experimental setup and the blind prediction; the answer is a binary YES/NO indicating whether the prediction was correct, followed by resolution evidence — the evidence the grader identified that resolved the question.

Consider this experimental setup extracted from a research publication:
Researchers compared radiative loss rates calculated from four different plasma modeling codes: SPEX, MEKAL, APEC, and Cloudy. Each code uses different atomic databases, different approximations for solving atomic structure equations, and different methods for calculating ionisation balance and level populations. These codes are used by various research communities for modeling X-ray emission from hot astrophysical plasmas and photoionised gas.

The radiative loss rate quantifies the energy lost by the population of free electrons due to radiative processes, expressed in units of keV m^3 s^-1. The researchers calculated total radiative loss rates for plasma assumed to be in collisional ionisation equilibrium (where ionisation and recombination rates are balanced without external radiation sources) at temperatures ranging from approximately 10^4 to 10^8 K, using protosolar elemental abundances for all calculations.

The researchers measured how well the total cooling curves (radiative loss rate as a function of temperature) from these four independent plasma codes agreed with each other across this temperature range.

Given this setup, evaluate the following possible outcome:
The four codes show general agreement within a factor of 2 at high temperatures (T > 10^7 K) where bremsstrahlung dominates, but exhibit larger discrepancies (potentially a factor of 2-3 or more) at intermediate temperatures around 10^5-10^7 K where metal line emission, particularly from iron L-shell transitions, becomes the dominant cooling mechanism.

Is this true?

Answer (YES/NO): NO